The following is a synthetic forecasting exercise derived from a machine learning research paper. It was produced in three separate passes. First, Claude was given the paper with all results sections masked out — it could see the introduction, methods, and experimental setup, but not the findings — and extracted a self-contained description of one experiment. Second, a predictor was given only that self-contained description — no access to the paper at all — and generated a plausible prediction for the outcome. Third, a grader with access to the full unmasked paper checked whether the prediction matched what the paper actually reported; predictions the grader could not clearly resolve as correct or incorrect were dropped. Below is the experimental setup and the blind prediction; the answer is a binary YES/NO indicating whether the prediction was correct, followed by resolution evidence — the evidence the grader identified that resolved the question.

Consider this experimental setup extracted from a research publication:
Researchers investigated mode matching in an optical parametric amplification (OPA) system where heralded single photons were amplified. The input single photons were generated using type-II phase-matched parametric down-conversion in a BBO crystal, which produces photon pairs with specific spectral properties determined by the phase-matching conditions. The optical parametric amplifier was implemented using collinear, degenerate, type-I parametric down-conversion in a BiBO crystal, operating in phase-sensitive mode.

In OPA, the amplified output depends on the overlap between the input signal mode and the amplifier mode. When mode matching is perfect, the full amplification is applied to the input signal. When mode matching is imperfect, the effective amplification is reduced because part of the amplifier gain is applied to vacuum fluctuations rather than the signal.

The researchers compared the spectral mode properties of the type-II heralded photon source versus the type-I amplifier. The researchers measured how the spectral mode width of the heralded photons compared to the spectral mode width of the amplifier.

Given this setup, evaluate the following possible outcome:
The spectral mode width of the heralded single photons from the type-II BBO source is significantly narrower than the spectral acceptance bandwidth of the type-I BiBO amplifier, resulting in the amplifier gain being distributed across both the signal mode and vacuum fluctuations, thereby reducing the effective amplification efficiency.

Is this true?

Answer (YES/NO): YES